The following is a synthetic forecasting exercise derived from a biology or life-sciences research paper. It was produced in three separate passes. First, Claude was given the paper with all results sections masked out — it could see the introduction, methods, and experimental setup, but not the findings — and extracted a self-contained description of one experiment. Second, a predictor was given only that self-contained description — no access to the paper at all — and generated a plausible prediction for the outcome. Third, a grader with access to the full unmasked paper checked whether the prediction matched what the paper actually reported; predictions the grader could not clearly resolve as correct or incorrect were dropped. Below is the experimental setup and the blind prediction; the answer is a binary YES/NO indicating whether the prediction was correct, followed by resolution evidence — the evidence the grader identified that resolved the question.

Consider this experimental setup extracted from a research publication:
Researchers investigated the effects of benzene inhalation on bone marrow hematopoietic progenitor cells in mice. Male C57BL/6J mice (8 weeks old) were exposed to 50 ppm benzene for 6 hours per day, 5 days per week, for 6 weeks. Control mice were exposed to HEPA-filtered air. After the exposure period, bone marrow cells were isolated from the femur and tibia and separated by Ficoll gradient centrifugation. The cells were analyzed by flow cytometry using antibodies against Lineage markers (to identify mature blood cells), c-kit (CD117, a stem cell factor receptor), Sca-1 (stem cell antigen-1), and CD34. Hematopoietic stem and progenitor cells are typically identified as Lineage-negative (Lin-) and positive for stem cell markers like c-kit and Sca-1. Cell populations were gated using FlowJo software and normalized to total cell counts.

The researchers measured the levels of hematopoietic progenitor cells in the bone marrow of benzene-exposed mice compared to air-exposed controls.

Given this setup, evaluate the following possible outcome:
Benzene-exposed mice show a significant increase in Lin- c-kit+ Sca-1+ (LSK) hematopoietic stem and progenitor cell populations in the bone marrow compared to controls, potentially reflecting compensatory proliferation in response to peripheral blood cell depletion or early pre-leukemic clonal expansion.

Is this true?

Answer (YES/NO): NO